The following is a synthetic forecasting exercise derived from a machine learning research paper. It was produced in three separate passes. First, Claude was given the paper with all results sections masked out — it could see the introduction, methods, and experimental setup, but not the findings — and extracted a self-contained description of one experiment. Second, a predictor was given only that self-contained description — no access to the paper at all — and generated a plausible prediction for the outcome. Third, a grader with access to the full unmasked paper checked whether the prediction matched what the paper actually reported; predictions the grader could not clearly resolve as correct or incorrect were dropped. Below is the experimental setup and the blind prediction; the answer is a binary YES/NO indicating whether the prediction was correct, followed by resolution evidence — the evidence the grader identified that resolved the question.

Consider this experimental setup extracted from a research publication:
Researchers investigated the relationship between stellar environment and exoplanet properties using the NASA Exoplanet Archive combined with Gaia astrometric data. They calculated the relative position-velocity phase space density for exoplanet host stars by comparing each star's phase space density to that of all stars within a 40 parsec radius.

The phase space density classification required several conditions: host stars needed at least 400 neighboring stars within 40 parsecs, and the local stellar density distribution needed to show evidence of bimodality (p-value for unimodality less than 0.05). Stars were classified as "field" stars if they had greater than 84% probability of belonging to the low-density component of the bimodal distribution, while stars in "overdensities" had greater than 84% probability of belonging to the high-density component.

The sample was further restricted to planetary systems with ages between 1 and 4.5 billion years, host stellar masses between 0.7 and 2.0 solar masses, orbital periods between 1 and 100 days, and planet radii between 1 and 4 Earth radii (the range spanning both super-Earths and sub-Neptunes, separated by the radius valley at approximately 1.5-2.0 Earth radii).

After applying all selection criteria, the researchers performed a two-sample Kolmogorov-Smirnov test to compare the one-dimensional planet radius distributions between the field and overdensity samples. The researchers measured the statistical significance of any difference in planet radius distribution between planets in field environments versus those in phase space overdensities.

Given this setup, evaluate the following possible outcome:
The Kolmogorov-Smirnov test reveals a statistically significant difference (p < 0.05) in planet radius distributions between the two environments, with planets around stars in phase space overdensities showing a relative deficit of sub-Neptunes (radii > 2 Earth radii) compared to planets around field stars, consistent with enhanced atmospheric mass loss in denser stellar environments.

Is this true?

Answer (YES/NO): YES